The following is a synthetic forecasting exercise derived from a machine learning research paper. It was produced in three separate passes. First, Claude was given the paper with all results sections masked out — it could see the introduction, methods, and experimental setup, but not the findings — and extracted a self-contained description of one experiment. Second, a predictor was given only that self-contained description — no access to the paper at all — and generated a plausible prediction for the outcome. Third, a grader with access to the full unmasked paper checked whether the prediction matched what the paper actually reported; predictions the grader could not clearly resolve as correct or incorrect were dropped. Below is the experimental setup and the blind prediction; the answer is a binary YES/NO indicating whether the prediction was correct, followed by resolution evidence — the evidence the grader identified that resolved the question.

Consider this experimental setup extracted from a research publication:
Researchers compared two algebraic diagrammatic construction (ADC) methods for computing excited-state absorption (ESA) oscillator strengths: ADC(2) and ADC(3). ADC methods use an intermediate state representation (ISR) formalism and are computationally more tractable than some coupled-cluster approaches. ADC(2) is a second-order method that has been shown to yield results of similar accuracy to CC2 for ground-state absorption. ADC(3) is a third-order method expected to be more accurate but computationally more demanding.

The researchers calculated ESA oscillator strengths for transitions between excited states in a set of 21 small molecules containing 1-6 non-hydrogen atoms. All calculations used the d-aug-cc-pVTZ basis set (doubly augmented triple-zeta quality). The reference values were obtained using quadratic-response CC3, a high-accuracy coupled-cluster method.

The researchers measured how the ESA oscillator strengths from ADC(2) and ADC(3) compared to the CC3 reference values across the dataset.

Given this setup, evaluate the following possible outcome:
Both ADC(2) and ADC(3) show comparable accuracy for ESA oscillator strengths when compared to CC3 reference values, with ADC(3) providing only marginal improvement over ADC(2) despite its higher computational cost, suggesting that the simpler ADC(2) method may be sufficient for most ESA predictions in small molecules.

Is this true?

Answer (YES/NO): NO